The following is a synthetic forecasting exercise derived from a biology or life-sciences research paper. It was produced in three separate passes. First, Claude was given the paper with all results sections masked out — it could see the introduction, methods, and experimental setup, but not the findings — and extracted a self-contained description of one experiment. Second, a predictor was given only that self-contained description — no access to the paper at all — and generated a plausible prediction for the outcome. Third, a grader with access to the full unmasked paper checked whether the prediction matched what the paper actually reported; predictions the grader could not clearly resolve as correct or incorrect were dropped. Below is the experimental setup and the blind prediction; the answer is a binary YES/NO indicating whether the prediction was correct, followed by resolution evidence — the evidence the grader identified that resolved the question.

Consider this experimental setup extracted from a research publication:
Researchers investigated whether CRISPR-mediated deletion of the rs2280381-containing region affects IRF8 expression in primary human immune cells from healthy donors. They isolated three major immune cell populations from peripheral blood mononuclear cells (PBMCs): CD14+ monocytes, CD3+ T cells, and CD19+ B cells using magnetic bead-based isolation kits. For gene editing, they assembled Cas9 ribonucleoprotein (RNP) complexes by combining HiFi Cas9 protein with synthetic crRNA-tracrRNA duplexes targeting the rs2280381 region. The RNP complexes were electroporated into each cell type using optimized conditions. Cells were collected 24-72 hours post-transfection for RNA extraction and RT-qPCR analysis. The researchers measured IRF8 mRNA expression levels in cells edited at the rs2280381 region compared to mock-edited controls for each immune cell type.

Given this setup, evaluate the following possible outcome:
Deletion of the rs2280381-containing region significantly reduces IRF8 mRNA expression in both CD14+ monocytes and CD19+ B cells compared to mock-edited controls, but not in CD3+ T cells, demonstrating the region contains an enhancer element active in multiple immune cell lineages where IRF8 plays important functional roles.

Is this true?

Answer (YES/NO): NO